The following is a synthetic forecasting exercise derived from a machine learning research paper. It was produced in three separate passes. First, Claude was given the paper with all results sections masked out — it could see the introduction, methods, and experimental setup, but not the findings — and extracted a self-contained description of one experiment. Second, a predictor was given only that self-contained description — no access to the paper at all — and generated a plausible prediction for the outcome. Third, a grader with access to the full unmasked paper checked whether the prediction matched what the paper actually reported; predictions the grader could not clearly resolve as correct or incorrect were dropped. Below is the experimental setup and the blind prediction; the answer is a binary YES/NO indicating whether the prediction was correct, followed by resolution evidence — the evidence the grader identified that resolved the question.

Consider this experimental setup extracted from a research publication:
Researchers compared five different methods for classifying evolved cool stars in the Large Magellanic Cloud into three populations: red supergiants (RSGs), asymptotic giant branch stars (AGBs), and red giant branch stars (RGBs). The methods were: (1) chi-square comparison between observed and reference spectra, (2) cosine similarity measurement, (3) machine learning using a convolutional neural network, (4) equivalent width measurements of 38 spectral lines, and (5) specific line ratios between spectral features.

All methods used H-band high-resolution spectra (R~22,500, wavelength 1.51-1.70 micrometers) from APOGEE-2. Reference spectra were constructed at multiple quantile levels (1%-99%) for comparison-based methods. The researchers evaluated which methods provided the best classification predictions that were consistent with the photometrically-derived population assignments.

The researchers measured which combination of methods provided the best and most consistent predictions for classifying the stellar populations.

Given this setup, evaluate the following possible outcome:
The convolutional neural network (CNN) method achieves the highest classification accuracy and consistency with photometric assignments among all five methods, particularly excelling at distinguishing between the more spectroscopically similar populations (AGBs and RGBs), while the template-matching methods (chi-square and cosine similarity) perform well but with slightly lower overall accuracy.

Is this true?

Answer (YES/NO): NO